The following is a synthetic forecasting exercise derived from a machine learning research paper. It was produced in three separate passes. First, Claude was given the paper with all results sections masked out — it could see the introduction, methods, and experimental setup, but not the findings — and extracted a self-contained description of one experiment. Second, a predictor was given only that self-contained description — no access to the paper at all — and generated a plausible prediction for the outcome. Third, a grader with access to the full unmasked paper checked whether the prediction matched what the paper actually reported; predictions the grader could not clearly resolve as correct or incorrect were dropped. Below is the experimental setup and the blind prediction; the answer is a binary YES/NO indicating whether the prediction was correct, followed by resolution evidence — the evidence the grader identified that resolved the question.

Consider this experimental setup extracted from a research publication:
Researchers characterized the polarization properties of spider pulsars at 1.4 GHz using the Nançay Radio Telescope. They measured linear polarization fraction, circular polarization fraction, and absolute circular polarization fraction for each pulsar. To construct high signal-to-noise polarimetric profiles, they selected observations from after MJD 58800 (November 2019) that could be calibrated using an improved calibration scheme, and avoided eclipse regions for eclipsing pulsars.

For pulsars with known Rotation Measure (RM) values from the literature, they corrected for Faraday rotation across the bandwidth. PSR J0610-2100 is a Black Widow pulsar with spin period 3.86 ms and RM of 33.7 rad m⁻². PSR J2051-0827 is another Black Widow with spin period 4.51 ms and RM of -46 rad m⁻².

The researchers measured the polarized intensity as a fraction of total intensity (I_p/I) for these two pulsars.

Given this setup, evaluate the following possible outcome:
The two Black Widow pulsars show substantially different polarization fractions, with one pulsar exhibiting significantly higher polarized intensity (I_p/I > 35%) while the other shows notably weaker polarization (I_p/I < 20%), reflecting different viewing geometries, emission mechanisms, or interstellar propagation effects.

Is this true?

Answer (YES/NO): YES